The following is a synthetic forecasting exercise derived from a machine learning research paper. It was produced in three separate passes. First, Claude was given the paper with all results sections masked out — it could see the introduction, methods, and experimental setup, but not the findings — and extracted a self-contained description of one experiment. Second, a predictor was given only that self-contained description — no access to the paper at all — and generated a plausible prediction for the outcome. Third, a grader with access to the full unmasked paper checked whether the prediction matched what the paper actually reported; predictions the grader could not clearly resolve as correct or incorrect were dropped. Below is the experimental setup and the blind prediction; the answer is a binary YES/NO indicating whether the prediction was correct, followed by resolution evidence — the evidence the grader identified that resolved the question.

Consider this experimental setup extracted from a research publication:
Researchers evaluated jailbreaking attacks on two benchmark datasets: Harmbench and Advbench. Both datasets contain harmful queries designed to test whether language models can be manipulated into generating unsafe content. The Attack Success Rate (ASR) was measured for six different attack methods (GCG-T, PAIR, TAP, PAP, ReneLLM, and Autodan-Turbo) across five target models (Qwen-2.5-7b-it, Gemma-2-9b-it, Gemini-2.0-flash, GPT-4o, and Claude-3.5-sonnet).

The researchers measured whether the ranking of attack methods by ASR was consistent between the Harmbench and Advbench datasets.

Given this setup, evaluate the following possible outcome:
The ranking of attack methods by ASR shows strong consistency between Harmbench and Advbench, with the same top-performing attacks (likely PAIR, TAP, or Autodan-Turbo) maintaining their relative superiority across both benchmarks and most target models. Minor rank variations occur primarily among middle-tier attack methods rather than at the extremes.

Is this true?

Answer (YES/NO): YES